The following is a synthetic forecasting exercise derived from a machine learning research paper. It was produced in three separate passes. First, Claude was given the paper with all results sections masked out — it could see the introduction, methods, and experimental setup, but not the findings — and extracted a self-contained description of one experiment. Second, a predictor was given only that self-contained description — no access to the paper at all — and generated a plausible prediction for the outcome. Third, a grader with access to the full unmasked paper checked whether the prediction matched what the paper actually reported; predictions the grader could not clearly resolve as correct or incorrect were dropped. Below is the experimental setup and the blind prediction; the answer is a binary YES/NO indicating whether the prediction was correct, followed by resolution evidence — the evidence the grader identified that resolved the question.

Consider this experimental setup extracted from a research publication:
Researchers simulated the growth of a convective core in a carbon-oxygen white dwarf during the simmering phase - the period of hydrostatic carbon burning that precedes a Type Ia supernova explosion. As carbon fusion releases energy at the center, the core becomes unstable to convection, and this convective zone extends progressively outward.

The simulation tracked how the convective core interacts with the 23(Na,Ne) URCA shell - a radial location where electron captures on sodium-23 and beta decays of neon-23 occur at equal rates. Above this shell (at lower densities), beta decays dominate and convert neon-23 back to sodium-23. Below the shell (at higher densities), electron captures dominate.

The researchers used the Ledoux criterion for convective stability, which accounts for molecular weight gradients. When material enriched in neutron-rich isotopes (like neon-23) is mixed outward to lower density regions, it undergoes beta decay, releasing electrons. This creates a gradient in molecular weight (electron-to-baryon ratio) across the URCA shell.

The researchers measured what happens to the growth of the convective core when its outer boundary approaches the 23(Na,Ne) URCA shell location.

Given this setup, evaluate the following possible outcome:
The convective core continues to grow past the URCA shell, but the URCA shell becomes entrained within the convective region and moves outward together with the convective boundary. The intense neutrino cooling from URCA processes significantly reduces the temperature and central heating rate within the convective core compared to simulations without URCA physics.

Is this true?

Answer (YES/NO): NO